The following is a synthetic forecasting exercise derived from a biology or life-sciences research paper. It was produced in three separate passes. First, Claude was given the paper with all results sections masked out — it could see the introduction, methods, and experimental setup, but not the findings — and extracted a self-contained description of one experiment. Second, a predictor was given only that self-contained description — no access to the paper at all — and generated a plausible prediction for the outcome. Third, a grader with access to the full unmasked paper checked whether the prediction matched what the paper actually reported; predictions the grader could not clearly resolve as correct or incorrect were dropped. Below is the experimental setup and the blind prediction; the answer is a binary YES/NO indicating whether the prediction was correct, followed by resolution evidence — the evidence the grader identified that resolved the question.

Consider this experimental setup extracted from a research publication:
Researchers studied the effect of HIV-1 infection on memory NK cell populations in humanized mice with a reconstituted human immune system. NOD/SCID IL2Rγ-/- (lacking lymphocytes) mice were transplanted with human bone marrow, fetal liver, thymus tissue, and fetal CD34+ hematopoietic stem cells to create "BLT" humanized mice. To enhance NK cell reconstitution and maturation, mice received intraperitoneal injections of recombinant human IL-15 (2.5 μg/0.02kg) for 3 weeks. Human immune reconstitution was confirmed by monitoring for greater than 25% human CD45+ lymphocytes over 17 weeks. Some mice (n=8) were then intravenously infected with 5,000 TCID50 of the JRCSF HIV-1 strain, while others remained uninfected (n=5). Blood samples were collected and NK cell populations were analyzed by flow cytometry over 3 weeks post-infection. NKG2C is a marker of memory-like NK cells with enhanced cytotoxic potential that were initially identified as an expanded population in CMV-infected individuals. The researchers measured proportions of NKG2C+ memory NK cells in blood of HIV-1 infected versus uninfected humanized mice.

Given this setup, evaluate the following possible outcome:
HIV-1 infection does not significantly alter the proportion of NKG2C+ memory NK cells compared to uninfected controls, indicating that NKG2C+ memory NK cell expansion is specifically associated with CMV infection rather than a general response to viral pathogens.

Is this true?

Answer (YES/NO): NO